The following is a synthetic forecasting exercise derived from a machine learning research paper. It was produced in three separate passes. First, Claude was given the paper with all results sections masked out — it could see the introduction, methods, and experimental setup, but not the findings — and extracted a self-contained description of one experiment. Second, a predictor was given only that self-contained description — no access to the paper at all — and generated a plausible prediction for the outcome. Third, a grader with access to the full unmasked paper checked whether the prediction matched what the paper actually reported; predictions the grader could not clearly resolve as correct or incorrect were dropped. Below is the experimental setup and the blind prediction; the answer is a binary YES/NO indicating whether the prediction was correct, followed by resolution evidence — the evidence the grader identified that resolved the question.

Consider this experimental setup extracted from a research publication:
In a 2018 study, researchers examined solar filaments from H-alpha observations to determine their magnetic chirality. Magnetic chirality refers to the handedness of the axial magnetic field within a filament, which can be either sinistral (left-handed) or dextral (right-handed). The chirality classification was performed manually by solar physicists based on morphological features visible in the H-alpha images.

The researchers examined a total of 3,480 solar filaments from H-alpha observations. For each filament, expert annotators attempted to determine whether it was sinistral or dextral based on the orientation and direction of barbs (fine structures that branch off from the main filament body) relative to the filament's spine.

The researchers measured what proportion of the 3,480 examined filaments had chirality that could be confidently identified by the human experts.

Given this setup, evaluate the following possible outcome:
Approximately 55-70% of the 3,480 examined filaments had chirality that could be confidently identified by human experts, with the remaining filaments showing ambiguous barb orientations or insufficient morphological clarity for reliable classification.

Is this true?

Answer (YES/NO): NO